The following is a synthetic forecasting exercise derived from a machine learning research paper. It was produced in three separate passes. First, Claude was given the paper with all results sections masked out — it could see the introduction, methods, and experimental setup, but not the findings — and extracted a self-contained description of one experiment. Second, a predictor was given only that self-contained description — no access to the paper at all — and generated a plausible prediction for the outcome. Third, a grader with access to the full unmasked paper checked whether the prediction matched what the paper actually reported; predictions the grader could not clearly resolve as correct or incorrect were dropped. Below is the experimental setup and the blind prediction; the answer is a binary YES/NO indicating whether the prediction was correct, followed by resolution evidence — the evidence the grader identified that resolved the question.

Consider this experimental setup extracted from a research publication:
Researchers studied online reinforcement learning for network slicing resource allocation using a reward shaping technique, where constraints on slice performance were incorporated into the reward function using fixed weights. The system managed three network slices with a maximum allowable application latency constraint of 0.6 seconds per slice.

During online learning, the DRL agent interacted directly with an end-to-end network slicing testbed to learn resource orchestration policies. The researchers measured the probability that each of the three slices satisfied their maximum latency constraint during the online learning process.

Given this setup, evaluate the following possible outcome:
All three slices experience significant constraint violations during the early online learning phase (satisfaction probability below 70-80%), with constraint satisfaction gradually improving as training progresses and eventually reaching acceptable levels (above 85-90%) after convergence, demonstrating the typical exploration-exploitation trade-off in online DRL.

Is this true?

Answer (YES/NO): NO